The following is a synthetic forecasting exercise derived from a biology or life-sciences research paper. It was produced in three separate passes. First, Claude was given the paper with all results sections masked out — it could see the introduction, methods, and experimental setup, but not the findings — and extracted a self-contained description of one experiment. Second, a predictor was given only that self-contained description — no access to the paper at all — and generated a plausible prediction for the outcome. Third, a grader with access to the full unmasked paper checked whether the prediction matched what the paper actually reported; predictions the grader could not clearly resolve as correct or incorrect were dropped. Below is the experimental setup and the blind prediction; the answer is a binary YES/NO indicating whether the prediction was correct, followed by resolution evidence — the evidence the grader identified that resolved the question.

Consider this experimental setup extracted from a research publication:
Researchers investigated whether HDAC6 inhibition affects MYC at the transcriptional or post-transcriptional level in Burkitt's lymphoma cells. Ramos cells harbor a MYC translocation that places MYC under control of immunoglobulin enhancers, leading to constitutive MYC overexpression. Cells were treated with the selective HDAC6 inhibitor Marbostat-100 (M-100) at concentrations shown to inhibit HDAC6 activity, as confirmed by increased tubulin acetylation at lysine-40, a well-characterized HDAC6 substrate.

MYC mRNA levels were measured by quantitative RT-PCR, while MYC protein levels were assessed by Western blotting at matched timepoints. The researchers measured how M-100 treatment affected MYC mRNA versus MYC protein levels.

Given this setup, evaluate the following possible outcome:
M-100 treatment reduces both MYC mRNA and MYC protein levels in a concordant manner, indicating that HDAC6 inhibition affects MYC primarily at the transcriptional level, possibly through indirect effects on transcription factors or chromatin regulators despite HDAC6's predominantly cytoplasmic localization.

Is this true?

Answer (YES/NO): NO